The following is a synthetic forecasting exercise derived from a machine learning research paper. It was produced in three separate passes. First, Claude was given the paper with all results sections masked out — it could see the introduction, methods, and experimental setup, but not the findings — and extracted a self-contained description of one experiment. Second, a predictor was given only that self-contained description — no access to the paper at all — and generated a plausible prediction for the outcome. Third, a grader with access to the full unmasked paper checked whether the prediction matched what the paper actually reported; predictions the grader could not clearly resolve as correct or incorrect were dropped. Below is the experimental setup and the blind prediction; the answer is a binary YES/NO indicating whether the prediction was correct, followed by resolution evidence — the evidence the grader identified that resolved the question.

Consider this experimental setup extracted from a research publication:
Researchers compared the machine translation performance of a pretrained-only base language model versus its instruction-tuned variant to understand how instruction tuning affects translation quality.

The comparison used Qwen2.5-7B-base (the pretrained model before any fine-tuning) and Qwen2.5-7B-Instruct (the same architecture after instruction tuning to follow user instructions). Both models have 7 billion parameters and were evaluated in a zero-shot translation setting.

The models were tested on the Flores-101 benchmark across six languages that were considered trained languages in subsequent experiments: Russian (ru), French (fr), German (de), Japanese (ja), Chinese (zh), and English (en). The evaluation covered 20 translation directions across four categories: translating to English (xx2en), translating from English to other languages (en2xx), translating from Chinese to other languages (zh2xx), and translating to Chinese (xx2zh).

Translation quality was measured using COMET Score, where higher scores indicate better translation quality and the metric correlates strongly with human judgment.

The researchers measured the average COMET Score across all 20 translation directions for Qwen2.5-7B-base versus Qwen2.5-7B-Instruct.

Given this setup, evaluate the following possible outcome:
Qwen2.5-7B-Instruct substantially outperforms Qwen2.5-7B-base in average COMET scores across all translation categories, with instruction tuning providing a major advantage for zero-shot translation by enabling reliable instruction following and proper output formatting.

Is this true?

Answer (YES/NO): NO